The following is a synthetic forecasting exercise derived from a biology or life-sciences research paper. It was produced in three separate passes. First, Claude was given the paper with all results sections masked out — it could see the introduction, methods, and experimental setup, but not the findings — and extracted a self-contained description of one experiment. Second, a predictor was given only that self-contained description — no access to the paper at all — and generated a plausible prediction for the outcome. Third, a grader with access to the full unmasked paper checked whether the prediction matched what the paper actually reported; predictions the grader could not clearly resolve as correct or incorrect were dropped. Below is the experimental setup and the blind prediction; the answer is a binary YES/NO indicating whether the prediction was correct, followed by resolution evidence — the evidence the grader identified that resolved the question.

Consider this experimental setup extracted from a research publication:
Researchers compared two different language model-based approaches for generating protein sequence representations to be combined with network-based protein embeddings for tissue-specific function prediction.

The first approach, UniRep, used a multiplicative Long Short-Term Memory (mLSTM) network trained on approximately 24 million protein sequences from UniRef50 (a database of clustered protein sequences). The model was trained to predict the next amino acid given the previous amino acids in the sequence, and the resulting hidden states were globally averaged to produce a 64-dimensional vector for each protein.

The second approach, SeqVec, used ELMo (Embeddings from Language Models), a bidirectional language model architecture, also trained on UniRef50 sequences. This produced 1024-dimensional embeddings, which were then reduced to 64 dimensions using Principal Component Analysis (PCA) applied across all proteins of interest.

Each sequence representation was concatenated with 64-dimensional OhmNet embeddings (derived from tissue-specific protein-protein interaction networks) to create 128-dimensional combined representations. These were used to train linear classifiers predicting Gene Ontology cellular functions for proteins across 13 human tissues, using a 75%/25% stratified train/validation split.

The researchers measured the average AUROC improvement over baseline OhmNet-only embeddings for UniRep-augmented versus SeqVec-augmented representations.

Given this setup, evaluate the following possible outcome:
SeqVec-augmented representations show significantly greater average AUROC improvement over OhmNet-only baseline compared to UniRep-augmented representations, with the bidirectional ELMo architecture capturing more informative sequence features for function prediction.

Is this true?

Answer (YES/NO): NO